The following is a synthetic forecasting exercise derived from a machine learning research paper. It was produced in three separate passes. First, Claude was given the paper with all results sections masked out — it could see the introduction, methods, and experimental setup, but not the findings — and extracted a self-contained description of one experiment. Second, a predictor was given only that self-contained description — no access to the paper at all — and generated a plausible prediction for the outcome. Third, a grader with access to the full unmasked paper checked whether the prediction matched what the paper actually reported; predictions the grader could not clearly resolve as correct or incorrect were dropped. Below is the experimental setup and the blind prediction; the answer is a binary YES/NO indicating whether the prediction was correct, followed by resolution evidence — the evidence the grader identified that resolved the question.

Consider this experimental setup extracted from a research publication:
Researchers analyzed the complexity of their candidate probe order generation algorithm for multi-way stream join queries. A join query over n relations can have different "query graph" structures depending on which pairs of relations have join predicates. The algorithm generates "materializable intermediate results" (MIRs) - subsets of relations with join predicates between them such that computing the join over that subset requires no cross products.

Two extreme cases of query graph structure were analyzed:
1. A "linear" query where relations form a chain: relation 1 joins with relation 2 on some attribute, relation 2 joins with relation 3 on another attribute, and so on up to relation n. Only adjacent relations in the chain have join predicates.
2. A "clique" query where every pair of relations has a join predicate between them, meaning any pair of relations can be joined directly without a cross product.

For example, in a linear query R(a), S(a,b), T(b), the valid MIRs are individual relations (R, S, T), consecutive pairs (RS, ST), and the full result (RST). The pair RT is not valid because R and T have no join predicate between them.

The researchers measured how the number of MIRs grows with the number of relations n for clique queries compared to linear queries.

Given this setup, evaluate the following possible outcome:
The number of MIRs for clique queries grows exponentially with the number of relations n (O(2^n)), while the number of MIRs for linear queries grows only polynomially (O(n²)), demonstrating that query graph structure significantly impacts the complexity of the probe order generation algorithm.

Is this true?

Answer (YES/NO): YES